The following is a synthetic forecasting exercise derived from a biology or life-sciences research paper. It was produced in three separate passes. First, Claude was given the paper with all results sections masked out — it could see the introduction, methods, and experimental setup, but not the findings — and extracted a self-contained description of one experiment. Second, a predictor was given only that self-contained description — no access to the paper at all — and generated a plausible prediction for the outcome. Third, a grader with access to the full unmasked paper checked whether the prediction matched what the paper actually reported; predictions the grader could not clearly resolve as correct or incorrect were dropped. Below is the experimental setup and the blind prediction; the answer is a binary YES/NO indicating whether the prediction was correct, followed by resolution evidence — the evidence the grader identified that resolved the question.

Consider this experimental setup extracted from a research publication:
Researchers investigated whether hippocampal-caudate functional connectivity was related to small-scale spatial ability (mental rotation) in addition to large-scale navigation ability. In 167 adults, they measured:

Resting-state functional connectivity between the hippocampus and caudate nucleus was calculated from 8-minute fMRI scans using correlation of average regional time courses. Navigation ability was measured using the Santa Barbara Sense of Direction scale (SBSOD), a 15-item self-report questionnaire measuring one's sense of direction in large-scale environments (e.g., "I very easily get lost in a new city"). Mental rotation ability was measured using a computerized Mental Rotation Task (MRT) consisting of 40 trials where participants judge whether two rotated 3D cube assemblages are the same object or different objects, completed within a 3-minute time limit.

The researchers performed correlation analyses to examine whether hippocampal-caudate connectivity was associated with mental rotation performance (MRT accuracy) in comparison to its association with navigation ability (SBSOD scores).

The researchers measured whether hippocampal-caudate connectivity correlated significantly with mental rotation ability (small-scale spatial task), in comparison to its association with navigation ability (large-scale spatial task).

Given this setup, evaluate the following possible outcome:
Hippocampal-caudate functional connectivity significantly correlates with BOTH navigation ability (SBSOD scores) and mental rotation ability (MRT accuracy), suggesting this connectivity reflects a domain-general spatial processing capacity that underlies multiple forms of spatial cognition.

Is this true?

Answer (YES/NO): NO